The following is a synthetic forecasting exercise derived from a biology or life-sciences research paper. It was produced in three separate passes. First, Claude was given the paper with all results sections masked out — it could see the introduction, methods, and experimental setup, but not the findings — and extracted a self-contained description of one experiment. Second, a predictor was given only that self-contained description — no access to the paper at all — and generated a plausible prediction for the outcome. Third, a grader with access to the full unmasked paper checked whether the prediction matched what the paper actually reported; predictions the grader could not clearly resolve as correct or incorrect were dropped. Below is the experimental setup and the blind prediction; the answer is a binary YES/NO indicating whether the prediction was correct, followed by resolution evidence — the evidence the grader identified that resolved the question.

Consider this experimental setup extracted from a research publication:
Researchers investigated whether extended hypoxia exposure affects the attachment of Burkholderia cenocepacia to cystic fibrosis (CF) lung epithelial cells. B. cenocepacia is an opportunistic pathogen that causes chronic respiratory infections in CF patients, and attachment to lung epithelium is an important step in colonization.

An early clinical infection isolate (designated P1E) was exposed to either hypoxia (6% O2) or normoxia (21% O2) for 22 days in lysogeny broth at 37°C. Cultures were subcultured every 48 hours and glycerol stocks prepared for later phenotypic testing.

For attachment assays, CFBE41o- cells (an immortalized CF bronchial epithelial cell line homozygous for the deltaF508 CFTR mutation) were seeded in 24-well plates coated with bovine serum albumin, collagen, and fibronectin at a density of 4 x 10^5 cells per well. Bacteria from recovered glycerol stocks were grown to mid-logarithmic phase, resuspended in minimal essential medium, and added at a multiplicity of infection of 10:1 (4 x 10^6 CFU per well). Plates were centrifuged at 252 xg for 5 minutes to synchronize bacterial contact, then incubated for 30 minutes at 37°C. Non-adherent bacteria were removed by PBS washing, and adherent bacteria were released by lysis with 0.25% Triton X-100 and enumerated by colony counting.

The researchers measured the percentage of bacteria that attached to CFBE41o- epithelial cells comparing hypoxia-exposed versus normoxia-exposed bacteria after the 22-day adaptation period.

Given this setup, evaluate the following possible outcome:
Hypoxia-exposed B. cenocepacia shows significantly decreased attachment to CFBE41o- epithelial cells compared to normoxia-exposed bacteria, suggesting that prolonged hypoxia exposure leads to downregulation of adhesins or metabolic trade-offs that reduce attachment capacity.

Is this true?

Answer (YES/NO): NO